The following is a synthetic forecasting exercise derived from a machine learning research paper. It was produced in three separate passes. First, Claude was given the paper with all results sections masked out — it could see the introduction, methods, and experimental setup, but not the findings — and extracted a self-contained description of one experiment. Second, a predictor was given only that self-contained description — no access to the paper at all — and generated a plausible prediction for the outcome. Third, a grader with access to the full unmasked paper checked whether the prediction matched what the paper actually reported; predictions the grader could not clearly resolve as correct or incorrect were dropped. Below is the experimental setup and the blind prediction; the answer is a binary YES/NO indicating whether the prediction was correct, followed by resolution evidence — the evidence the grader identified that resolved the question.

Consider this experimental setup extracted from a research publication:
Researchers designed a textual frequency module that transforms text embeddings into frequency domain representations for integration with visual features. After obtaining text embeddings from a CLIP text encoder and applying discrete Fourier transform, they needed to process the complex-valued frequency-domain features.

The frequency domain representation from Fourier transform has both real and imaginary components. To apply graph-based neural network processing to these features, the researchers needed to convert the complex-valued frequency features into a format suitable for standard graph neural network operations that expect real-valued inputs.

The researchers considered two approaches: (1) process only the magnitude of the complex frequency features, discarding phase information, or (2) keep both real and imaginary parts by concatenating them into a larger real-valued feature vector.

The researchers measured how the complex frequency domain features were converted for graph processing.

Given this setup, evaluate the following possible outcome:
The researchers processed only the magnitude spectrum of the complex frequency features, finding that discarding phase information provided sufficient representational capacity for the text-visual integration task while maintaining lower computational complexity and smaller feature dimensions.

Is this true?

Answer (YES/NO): NO